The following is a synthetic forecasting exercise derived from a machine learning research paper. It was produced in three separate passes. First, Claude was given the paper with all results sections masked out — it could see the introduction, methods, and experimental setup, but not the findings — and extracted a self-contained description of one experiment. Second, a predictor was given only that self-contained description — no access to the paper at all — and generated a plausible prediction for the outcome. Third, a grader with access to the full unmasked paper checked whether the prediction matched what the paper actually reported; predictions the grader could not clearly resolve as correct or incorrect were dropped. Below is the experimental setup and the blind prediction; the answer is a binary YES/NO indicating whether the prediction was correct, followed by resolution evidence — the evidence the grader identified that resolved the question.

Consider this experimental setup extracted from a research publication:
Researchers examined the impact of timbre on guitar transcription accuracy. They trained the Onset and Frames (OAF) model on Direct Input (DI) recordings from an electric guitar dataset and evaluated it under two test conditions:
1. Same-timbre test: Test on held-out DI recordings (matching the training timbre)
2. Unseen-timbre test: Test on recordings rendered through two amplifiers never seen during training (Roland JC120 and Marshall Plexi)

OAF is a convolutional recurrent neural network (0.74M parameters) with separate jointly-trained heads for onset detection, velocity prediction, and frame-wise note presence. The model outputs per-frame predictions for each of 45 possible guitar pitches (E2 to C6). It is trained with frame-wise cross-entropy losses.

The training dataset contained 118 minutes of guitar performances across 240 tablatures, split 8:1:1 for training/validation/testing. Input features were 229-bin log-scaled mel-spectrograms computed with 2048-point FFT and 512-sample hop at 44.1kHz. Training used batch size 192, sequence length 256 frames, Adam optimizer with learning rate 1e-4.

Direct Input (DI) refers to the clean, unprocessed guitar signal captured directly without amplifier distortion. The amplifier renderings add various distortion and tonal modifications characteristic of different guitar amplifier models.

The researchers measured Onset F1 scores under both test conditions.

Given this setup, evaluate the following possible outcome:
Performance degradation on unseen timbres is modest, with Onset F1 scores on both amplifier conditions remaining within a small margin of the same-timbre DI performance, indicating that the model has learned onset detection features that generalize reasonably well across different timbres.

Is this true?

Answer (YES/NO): YES